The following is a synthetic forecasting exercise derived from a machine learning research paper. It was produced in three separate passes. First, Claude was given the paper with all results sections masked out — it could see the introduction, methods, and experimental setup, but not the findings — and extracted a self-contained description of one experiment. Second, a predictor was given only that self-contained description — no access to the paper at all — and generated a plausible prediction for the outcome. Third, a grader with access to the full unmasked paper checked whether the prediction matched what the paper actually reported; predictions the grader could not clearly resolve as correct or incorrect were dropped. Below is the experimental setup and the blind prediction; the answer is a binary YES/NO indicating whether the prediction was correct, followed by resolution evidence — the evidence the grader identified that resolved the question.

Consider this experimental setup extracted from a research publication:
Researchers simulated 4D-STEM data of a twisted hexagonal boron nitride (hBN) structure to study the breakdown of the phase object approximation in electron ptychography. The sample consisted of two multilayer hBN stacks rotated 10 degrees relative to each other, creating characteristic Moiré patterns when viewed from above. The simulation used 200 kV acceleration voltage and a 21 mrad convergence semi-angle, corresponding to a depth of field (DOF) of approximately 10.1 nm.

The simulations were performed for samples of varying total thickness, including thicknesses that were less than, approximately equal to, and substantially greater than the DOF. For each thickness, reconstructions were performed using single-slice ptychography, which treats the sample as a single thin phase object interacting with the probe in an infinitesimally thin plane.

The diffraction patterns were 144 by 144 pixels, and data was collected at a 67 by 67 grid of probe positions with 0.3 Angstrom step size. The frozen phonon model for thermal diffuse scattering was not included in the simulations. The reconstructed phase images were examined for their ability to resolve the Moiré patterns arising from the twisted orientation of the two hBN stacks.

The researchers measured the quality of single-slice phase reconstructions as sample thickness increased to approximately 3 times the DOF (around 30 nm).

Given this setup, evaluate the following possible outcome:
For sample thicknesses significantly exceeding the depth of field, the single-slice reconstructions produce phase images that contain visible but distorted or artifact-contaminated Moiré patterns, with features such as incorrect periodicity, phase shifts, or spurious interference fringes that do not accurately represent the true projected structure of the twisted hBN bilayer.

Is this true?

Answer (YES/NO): NO